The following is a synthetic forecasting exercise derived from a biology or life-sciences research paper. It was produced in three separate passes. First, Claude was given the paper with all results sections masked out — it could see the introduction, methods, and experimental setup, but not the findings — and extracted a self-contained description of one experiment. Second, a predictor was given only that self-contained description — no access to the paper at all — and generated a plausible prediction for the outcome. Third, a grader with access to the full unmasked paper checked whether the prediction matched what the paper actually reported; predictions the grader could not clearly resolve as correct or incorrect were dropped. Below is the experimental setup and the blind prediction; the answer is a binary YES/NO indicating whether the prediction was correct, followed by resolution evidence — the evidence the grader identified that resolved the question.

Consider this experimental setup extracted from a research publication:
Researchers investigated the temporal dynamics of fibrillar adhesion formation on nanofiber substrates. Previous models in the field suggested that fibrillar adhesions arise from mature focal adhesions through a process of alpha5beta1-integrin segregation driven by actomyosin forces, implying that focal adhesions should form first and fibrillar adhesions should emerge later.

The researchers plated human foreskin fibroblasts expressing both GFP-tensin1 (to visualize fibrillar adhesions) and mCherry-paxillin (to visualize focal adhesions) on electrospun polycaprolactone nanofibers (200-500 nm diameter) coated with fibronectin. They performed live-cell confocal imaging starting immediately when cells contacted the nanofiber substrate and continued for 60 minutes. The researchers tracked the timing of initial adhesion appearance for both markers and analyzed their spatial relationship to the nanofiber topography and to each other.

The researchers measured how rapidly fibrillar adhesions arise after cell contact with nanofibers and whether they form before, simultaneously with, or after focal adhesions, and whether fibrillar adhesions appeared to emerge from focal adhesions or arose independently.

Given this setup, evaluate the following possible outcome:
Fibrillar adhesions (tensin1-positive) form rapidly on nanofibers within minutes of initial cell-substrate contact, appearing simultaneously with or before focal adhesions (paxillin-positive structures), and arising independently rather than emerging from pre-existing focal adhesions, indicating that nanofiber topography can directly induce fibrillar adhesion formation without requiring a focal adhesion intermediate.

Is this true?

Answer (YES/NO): YES